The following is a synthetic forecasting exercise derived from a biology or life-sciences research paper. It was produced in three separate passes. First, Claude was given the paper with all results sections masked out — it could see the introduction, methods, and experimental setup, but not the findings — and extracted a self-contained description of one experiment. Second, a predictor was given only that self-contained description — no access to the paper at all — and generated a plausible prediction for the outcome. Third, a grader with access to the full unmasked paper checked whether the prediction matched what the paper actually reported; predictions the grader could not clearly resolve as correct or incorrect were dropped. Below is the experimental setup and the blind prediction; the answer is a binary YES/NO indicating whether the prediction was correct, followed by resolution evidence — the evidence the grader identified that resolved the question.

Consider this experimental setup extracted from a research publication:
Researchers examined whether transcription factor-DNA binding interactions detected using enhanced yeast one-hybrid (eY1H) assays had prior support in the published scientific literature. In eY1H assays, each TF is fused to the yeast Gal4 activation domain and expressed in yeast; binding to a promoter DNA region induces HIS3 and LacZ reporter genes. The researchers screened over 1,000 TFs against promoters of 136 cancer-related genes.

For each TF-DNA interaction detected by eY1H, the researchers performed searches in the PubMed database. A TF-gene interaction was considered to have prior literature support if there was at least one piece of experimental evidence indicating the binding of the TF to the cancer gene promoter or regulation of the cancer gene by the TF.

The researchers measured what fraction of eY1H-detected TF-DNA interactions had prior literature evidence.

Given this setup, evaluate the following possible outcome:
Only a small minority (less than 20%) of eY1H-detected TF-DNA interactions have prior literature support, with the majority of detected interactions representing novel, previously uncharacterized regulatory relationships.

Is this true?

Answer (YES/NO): NO